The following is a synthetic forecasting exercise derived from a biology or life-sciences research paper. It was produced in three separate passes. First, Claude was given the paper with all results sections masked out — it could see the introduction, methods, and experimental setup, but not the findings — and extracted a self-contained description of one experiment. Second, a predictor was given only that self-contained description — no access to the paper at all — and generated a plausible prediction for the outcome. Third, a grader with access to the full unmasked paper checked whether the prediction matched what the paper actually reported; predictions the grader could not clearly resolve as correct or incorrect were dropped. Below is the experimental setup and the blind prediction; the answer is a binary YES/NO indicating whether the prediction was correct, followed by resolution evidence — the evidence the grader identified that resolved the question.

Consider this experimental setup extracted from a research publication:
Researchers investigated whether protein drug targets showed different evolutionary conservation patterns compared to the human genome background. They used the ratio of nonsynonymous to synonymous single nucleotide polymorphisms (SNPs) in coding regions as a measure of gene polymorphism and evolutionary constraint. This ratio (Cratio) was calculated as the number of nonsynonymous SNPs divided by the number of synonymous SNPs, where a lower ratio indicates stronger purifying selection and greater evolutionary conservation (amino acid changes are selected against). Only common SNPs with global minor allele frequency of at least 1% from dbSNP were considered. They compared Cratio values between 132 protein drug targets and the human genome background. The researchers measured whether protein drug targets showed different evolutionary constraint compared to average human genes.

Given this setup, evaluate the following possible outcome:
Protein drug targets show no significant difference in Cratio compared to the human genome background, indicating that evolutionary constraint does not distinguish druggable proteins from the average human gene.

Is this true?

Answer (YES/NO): YES